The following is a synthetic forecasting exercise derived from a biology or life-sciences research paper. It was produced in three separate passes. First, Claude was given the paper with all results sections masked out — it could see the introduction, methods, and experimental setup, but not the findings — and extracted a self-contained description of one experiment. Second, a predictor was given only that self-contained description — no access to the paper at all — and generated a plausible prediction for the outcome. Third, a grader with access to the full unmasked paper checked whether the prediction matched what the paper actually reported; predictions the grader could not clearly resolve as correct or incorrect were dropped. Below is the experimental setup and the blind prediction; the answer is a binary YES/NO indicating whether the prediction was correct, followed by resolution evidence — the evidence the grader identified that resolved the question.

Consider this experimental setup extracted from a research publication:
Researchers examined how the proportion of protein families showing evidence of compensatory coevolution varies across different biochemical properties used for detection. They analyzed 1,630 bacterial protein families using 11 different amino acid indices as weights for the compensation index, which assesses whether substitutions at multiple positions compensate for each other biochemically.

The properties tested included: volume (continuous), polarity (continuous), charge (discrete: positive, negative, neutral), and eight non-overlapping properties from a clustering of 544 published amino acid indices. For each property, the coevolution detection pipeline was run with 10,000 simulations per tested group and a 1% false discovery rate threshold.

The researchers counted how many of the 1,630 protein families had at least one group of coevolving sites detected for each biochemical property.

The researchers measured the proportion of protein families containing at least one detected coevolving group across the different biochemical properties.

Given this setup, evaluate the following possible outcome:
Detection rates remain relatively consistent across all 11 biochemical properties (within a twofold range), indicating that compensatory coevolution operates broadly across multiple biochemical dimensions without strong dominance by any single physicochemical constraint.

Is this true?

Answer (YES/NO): NO